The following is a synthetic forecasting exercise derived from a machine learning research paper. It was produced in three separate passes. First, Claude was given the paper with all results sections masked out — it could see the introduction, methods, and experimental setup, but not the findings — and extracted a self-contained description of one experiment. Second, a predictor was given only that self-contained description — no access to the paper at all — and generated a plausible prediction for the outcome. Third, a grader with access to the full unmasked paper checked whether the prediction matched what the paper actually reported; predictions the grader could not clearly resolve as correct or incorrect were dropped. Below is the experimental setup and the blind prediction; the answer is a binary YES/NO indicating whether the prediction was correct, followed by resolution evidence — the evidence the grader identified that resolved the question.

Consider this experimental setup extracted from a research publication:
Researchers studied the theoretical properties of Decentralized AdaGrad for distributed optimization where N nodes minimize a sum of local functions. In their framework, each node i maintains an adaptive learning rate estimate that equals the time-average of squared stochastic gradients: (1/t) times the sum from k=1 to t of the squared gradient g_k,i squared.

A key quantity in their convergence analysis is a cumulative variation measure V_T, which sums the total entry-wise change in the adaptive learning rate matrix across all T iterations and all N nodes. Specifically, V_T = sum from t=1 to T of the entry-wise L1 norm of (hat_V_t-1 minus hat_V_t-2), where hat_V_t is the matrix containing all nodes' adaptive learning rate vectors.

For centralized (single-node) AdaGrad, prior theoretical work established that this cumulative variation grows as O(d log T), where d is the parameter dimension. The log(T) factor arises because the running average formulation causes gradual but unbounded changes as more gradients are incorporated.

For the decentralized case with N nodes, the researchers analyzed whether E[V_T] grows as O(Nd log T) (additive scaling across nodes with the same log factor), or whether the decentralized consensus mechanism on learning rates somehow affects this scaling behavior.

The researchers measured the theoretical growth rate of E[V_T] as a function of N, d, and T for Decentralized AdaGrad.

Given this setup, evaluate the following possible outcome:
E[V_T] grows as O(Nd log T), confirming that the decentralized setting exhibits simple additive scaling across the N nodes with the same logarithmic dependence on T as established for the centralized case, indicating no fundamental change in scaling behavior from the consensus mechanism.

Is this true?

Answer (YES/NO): YES